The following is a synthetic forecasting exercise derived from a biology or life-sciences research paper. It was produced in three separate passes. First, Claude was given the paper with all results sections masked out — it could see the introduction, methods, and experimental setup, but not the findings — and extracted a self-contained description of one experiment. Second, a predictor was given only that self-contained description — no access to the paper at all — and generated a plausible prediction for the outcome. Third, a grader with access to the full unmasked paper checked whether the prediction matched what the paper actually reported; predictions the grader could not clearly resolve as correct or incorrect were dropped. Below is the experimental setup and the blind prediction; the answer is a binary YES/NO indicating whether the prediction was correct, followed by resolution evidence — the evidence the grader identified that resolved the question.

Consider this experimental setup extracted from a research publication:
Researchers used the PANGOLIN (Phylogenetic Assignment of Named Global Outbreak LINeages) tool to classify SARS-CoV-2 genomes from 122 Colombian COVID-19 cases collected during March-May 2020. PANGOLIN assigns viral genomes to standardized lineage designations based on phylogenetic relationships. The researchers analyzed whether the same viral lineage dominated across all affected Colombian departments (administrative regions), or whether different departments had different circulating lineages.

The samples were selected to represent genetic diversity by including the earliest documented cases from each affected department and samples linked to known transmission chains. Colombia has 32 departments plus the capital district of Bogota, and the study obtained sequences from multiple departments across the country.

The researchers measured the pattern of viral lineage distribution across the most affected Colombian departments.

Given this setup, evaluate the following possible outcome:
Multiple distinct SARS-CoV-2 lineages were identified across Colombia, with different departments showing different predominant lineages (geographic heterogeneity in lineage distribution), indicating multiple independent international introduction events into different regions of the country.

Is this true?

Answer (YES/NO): YES